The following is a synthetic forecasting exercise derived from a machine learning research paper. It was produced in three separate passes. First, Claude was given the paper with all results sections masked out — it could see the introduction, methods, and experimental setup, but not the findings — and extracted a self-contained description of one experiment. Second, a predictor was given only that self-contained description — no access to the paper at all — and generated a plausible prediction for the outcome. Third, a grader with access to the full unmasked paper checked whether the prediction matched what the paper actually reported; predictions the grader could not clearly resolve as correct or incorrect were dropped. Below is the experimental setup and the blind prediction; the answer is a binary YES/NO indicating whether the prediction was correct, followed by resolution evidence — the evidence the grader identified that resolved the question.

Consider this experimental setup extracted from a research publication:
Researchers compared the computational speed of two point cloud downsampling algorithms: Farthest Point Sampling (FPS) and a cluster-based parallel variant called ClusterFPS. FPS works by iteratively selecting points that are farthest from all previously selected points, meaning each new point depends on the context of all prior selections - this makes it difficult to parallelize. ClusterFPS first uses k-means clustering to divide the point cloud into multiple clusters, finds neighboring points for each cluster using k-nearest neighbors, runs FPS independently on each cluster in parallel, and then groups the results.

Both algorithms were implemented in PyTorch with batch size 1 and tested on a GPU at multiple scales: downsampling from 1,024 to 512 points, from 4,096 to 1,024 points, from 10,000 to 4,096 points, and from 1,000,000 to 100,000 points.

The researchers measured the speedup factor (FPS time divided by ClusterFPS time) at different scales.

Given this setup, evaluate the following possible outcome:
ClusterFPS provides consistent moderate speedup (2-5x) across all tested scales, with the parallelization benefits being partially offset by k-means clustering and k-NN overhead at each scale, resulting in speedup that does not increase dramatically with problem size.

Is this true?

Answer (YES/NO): NO